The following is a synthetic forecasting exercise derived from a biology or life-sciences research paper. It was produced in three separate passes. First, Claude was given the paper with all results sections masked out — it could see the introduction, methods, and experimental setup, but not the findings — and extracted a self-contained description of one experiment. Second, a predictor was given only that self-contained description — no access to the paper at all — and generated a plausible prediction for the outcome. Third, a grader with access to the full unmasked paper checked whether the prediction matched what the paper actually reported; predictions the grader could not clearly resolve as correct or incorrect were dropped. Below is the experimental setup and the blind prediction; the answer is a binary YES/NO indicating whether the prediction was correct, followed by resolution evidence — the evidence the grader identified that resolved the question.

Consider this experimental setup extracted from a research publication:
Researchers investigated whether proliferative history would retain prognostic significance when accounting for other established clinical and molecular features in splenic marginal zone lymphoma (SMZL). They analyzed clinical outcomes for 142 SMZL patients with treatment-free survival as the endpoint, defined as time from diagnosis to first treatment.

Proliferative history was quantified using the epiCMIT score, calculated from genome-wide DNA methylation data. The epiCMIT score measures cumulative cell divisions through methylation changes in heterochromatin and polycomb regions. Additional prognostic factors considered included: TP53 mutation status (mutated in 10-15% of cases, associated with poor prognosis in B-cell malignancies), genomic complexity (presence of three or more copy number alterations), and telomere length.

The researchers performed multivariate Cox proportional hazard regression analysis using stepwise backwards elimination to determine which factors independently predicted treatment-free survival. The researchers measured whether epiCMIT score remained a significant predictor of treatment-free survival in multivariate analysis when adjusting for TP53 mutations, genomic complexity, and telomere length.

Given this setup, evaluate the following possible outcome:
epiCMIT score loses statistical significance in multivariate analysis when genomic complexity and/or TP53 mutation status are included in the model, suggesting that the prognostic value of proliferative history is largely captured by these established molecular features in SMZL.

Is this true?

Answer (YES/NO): NO